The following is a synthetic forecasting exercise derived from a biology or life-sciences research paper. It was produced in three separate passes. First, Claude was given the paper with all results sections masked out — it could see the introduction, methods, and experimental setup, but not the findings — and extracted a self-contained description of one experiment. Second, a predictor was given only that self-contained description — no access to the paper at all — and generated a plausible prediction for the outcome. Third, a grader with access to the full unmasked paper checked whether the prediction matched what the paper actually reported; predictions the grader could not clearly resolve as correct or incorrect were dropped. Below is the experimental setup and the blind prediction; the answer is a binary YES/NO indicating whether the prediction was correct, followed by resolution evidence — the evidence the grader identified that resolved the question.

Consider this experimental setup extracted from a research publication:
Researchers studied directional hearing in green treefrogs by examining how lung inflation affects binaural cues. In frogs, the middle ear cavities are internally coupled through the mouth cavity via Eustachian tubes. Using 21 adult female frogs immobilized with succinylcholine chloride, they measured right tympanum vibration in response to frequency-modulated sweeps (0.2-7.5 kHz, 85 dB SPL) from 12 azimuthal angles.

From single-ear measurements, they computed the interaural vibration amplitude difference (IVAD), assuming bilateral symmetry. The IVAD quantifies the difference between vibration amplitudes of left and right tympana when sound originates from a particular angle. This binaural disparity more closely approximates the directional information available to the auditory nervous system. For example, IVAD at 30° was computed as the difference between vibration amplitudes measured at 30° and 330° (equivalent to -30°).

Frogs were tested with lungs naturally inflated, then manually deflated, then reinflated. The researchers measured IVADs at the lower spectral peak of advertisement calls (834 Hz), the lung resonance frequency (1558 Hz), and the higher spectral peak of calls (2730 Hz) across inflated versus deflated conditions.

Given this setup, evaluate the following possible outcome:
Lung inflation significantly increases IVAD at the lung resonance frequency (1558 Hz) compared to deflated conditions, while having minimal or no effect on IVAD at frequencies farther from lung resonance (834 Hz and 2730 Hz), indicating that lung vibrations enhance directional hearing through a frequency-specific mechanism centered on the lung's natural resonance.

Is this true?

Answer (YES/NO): NO